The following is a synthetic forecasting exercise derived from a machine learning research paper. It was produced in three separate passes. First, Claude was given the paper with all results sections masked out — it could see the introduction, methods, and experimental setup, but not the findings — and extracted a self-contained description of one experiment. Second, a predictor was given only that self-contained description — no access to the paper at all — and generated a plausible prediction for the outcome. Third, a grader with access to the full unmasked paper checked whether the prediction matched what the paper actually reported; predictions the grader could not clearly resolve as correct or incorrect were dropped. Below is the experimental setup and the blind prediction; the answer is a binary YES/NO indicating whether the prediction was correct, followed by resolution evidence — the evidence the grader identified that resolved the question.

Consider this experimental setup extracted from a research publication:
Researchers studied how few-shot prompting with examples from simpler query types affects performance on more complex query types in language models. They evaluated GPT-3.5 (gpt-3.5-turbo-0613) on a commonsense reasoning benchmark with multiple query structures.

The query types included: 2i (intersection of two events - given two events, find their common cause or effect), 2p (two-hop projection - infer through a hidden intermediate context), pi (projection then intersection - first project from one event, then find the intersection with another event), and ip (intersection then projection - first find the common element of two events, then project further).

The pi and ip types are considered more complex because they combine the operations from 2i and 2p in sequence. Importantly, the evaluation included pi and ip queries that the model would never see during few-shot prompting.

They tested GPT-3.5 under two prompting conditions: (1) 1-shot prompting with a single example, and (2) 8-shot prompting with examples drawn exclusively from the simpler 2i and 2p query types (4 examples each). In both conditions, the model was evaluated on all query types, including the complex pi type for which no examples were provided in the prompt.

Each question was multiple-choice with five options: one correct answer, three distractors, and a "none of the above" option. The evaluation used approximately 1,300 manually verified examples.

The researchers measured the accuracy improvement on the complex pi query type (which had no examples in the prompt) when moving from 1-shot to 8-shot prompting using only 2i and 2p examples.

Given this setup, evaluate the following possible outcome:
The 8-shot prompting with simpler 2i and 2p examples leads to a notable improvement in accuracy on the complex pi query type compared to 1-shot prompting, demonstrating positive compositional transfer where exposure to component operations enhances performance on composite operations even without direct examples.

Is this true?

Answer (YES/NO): YES